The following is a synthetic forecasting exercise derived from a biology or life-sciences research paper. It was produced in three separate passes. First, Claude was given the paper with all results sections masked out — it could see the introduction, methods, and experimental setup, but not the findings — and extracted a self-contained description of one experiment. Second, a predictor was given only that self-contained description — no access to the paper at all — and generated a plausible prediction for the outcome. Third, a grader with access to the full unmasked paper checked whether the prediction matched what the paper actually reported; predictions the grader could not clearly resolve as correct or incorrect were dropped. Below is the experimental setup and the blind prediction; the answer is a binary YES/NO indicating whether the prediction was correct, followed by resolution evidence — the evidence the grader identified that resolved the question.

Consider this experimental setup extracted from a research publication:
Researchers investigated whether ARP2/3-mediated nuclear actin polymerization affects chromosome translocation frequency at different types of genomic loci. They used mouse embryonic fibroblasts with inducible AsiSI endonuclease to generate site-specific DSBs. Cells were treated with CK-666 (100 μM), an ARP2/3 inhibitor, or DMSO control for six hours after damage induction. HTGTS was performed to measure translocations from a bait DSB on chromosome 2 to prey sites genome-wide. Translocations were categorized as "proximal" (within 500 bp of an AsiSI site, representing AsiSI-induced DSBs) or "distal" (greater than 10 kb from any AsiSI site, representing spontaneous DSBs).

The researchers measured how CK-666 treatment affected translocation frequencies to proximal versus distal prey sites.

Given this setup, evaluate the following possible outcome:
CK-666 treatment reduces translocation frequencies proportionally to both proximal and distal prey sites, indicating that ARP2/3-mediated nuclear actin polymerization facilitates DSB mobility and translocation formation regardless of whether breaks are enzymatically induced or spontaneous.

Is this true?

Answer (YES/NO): NO